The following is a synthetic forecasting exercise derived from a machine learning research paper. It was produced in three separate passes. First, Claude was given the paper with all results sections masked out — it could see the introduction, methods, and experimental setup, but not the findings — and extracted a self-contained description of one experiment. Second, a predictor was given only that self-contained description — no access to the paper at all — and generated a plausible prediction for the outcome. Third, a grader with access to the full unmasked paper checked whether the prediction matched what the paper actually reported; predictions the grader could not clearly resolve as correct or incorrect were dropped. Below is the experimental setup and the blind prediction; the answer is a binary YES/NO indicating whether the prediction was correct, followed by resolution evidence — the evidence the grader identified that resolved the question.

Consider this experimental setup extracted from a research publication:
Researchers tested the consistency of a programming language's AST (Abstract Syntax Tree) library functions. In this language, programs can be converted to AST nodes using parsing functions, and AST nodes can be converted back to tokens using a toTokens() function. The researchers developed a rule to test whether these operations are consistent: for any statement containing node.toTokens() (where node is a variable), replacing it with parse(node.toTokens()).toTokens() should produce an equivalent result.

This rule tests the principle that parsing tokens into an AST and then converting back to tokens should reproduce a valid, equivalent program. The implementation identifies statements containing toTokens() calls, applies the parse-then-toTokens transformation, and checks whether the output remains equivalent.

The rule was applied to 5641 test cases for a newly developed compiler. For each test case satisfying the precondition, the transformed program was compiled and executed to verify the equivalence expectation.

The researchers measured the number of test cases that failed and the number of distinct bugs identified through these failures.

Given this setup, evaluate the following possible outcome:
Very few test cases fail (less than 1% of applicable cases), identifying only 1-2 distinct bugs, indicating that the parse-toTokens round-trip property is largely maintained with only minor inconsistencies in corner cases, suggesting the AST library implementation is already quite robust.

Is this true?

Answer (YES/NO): NO